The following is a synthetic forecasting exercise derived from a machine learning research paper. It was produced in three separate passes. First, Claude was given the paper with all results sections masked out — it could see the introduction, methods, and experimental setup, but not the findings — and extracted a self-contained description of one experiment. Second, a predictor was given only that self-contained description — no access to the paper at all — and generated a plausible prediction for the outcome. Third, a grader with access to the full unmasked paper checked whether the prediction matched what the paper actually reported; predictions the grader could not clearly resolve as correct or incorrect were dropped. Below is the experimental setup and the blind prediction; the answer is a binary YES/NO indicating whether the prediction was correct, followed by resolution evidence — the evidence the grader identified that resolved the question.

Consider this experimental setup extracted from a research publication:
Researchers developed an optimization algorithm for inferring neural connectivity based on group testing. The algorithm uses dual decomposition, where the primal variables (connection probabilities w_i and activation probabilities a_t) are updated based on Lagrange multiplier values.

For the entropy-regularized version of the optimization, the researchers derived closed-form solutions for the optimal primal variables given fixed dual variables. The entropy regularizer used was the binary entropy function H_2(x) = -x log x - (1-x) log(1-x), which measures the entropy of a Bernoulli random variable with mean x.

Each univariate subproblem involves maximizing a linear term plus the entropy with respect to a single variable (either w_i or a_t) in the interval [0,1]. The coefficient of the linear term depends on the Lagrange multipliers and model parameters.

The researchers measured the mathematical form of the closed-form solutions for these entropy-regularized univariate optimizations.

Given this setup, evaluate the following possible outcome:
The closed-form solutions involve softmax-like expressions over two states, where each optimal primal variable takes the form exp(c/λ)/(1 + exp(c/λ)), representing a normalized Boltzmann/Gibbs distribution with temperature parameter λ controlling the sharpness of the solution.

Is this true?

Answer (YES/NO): NO